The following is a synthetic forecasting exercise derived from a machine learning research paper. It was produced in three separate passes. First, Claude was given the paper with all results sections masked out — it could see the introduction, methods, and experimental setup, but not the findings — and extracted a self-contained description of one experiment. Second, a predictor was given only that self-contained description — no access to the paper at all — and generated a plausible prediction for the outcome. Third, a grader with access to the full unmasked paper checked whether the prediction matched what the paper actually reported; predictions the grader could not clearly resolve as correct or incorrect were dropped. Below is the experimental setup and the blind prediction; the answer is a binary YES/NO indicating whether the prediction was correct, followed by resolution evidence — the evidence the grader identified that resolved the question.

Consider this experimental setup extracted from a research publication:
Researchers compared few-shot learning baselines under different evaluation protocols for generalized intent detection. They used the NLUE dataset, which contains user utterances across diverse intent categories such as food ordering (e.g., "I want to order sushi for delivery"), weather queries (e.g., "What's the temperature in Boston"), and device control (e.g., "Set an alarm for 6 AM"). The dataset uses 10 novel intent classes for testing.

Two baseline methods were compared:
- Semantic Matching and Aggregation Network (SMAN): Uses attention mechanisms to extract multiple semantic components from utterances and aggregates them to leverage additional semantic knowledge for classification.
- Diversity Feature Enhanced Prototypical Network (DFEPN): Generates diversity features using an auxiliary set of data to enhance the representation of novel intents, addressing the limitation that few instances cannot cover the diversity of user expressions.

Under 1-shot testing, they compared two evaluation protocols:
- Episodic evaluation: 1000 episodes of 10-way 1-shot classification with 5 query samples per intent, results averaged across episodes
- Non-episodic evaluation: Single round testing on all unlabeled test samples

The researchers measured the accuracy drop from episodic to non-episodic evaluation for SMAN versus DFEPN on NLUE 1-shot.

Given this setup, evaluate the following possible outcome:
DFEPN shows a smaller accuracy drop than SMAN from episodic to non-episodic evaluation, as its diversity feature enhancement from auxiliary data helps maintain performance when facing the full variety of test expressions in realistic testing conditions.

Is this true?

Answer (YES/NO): YES